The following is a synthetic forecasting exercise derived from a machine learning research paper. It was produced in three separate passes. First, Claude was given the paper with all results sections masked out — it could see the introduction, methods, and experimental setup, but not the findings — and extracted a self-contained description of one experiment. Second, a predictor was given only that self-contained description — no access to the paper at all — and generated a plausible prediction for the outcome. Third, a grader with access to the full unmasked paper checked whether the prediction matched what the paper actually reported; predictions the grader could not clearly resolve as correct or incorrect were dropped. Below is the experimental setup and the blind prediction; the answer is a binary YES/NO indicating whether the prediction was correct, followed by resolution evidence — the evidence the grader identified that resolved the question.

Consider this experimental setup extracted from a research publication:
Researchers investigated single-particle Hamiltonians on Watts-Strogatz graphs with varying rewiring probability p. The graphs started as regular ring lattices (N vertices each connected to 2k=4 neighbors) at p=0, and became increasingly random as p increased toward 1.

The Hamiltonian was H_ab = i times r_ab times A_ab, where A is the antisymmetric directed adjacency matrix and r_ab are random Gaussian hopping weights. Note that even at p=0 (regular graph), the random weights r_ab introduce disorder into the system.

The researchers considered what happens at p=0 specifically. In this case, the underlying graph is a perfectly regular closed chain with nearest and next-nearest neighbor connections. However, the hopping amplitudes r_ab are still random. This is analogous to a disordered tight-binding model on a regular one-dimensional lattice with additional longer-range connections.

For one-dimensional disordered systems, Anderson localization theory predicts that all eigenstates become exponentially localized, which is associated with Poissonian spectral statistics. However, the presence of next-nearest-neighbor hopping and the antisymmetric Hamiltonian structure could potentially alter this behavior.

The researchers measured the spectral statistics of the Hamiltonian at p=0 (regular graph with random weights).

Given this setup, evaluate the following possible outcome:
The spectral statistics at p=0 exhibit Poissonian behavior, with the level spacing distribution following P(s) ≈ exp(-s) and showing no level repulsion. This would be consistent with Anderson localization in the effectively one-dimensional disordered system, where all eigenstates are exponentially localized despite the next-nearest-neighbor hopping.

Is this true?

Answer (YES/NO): YES